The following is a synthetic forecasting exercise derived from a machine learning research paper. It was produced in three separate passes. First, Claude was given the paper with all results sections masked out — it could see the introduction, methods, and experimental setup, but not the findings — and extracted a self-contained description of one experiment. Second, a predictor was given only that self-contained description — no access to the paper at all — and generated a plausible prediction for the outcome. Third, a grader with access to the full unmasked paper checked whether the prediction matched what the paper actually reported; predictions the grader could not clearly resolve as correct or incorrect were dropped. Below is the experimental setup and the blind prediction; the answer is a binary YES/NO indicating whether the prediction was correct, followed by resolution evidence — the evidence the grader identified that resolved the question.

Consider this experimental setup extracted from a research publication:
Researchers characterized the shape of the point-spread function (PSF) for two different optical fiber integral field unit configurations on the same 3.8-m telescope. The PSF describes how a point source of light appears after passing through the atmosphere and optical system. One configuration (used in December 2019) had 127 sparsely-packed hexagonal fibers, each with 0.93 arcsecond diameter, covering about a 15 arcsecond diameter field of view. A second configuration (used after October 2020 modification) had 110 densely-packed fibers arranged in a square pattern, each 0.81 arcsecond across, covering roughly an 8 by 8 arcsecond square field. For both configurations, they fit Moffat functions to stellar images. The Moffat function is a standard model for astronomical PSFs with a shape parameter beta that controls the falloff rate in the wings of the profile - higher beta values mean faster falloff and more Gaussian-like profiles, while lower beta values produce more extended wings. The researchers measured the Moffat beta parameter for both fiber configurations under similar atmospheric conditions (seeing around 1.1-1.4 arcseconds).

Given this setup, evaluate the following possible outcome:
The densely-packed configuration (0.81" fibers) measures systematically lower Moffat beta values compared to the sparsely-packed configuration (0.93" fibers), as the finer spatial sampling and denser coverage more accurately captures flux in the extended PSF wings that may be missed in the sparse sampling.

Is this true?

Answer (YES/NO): NO